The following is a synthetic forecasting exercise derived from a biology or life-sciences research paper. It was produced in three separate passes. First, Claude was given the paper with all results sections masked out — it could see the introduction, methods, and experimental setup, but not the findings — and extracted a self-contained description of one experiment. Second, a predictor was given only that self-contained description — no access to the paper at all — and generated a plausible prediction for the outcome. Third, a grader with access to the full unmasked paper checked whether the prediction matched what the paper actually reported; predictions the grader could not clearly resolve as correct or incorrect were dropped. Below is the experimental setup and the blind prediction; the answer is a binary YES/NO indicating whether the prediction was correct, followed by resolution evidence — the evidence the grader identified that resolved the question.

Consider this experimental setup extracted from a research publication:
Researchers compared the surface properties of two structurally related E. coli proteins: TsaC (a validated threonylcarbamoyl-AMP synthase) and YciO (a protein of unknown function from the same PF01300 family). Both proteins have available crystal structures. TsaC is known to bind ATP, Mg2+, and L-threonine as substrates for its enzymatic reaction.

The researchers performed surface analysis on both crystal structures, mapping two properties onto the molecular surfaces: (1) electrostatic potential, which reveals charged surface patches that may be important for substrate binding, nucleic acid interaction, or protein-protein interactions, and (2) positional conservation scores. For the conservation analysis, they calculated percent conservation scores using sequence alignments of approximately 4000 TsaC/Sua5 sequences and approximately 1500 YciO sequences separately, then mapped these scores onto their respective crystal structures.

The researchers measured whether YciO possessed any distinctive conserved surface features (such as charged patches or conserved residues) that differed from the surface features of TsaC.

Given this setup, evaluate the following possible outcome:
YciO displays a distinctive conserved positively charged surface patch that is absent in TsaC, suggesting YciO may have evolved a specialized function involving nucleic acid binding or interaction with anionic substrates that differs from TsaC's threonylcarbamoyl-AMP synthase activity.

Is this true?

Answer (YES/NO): YES